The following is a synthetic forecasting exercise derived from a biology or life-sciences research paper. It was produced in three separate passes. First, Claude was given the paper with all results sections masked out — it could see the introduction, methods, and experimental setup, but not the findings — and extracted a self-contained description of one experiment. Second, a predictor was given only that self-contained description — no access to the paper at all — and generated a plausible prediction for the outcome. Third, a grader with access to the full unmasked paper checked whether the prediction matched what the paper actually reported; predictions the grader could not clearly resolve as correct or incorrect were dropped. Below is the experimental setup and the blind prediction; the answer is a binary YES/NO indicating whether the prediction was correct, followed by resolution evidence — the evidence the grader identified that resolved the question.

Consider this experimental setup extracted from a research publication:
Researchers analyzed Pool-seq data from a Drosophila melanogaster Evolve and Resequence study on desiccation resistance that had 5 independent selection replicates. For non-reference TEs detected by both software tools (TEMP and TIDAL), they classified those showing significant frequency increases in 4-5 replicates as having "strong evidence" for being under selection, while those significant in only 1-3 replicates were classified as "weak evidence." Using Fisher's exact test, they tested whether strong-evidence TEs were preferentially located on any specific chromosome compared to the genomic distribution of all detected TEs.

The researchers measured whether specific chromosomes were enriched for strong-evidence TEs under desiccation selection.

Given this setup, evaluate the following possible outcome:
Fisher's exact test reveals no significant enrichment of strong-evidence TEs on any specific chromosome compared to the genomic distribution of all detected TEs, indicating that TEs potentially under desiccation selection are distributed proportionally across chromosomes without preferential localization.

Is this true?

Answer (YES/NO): YES